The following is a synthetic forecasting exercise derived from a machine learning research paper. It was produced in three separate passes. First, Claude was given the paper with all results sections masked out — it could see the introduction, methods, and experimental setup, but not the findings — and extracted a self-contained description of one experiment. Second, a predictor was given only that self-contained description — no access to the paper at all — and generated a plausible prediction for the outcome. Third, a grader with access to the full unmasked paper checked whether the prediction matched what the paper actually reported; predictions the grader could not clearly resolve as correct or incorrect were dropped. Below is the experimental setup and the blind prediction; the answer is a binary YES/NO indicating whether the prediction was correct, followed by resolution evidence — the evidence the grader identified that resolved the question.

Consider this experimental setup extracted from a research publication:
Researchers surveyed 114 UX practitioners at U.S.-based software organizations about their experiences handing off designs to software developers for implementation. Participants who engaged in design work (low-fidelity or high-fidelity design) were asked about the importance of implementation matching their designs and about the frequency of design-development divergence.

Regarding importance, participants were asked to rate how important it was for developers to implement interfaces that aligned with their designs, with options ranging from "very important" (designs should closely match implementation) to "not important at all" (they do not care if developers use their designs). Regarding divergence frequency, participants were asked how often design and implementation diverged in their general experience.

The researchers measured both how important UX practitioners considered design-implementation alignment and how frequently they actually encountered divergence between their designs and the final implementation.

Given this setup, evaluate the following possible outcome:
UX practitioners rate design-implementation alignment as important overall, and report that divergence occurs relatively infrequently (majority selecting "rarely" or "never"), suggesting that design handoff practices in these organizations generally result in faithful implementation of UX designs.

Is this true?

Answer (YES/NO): NO